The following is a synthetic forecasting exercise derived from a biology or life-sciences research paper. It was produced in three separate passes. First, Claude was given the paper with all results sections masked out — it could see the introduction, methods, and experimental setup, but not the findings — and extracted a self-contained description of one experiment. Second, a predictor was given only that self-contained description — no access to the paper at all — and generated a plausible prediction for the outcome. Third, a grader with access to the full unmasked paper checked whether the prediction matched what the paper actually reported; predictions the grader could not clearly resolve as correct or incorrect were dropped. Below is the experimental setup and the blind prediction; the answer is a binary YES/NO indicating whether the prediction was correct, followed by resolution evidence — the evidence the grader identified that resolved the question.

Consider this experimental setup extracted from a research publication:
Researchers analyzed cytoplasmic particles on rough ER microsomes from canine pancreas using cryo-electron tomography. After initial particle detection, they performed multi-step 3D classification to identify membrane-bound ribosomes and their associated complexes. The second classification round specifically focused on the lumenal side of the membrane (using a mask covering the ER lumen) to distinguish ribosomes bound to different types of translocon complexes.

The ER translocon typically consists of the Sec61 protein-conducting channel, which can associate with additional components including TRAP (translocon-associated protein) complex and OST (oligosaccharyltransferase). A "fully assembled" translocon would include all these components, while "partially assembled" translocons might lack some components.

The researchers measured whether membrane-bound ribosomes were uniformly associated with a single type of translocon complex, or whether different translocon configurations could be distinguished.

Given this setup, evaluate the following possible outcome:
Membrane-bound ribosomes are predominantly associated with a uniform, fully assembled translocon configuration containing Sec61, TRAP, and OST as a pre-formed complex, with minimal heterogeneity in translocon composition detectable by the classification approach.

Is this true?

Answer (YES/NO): NO